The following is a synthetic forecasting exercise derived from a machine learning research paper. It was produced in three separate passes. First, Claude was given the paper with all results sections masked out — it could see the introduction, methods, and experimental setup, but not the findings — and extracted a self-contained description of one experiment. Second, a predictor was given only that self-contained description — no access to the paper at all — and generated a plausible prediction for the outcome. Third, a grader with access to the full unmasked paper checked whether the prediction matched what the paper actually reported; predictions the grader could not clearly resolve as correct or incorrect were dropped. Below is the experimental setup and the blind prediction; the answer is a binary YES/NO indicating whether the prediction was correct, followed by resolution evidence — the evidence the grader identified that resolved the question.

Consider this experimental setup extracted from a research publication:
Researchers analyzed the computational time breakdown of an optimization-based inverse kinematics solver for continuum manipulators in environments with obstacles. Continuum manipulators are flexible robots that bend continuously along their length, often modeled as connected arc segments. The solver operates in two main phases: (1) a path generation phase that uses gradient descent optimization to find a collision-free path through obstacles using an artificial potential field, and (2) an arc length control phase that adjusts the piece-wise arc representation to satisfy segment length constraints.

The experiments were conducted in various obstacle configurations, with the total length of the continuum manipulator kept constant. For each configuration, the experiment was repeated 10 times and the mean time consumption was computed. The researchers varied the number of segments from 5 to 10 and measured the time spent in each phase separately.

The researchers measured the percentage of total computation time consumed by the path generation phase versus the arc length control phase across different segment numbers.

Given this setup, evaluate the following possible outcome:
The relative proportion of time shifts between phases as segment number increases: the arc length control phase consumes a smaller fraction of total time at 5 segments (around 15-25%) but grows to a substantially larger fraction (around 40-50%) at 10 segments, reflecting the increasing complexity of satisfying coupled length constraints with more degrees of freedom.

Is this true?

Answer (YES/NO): NO